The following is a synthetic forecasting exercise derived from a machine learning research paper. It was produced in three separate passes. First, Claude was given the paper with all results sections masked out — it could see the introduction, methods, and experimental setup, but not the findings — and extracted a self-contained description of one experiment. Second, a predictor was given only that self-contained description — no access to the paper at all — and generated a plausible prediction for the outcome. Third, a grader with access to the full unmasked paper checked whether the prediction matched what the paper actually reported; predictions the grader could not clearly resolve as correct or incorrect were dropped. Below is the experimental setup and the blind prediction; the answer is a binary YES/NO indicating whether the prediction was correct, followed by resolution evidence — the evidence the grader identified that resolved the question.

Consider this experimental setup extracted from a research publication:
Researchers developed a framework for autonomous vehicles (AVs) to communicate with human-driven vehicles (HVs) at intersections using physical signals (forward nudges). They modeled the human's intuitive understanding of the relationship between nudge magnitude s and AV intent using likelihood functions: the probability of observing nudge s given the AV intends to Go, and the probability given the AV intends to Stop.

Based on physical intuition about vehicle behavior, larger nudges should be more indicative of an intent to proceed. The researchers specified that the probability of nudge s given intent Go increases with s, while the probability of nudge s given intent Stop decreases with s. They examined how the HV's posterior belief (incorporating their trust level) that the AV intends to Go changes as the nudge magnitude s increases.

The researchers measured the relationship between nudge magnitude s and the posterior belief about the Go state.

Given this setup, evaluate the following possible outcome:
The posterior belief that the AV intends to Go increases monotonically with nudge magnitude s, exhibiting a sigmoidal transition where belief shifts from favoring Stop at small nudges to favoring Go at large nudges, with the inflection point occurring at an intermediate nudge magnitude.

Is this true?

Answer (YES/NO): NO